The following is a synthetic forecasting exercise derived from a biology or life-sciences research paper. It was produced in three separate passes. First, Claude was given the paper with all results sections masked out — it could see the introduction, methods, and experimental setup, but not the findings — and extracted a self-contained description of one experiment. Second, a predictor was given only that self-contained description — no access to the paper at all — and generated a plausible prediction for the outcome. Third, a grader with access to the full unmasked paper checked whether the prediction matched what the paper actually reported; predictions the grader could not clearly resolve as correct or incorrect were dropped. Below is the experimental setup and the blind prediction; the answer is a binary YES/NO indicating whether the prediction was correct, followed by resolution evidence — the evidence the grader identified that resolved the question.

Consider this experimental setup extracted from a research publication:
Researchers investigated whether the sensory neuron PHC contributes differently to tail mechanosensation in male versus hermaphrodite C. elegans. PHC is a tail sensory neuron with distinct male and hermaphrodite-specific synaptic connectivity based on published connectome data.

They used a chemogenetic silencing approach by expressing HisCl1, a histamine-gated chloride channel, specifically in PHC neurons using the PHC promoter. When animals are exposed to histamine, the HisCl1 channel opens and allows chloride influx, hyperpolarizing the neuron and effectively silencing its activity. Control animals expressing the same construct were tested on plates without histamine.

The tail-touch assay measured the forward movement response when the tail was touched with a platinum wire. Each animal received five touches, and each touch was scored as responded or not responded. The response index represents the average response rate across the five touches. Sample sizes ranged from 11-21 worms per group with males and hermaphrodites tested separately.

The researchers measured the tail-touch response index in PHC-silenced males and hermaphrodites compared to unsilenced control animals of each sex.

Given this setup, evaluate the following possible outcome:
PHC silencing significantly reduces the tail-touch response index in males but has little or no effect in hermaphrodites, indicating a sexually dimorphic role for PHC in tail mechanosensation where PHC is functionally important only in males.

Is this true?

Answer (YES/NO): NO